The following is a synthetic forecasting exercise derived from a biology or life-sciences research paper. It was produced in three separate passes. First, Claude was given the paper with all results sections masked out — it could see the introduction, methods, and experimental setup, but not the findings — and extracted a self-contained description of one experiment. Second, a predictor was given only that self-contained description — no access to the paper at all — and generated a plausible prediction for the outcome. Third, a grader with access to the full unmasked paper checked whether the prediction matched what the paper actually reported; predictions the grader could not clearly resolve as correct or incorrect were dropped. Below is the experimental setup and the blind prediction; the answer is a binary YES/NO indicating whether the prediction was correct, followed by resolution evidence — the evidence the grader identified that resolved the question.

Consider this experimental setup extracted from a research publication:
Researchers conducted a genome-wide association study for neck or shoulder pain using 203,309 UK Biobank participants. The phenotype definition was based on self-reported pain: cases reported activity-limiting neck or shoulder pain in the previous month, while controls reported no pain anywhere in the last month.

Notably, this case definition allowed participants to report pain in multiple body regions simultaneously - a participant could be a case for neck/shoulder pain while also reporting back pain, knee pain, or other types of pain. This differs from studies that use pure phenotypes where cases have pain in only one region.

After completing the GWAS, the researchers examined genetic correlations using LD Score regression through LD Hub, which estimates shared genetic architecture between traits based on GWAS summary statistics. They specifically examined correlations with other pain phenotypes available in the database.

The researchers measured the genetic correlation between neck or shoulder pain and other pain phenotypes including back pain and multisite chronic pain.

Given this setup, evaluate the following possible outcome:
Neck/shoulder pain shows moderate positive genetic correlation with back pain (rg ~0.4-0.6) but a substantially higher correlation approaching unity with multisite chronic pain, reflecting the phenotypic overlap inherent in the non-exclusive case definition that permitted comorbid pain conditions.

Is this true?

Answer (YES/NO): NO